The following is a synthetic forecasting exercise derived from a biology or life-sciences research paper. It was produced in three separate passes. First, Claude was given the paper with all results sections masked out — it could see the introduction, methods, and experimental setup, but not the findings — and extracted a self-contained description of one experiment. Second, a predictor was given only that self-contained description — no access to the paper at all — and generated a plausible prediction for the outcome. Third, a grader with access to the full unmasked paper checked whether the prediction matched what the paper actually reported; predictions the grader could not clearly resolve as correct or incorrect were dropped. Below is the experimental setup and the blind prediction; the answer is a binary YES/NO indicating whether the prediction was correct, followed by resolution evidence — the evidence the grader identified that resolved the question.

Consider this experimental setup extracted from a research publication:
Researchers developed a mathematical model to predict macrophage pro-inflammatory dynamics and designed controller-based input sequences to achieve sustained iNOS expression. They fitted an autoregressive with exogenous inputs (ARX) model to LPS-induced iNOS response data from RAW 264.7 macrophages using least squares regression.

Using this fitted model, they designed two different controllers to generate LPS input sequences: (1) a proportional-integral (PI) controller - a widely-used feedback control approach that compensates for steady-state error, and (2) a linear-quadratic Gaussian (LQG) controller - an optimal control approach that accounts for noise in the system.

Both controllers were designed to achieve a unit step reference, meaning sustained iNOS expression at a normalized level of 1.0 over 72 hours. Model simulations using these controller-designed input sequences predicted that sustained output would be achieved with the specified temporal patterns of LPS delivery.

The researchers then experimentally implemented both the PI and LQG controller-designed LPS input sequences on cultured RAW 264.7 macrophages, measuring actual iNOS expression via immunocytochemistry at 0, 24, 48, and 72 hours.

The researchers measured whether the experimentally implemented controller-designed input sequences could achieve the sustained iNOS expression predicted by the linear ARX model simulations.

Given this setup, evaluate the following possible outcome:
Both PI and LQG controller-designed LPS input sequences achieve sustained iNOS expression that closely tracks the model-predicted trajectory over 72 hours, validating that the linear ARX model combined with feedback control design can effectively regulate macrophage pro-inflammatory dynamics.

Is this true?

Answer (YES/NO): NO